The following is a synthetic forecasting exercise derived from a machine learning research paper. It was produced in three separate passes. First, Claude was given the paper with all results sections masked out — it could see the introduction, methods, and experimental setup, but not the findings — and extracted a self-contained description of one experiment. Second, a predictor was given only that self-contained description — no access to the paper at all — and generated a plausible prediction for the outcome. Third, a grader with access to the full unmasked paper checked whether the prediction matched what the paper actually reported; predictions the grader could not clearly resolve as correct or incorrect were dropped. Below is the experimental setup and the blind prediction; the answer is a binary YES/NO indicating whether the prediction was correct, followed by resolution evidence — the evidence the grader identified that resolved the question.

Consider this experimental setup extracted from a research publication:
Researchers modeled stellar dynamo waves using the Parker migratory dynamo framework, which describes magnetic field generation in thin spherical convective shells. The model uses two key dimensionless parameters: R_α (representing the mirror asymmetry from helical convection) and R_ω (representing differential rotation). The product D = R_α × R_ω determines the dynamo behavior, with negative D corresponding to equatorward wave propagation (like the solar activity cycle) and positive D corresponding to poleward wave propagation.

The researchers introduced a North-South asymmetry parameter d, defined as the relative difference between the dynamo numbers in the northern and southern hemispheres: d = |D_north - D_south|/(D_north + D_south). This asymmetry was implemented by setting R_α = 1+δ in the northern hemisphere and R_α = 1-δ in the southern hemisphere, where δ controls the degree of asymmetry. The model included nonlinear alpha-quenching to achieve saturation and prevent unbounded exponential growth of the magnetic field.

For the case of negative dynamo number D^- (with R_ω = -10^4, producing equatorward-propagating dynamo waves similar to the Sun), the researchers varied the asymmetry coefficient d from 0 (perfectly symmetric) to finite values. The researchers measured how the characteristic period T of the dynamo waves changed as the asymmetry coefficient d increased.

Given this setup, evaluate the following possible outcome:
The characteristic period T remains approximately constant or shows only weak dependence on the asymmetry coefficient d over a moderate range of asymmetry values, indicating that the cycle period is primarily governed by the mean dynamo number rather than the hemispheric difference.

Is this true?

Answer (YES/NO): YES